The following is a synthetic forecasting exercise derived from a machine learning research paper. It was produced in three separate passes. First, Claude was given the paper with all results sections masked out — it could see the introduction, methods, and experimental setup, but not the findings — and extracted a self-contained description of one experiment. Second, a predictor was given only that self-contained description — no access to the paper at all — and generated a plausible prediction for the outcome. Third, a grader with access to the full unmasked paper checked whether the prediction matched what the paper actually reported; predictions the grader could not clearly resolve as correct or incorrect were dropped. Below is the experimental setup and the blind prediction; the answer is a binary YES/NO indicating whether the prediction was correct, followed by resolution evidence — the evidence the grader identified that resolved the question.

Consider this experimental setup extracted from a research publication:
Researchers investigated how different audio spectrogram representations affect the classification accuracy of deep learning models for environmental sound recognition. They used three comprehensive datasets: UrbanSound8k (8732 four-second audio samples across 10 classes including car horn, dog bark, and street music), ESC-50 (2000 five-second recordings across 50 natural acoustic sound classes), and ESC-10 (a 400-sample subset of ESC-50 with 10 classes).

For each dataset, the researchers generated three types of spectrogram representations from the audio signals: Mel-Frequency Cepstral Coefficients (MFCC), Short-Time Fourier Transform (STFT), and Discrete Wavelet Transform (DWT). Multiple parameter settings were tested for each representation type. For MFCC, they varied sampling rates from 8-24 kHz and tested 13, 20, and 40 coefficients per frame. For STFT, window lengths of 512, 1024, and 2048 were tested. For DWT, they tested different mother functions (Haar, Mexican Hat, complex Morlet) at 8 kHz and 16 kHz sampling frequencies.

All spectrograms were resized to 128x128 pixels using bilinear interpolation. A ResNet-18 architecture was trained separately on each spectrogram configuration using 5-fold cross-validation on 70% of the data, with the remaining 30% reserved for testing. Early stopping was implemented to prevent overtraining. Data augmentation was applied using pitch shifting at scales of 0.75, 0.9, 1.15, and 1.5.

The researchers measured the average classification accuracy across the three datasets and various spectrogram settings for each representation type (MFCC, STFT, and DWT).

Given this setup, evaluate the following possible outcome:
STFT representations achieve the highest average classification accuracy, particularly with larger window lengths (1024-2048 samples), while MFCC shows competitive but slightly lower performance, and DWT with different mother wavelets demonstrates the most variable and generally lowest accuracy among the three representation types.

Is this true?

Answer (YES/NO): NO